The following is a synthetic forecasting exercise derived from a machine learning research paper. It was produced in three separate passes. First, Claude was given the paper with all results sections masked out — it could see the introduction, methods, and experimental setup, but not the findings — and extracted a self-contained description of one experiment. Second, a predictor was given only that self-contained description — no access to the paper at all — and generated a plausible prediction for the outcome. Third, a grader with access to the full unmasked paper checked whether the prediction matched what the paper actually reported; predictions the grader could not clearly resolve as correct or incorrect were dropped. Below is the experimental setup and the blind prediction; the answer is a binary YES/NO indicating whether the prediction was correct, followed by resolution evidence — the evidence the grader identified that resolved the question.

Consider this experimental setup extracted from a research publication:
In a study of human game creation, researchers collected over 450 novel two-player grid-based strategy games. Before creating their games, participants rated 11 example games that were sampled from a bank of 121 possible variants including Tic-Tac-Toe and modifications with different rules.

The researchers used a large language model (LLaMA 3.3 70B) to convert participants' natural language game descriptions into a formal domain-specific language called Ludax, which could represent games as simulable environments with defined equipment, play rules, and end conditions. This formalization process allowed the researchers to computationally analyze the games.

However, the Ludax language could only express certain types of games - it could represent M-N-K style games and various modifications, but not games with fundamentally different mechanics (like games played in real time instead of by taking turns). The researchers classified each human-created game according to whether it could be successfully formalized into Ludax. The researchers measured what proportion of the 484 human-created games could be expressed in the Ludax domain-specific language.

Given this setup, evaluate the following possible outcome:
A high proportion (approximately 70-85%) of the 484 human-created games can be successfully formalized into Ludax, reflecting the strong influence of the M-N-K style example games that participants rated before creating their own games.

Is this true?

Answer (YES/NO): NO